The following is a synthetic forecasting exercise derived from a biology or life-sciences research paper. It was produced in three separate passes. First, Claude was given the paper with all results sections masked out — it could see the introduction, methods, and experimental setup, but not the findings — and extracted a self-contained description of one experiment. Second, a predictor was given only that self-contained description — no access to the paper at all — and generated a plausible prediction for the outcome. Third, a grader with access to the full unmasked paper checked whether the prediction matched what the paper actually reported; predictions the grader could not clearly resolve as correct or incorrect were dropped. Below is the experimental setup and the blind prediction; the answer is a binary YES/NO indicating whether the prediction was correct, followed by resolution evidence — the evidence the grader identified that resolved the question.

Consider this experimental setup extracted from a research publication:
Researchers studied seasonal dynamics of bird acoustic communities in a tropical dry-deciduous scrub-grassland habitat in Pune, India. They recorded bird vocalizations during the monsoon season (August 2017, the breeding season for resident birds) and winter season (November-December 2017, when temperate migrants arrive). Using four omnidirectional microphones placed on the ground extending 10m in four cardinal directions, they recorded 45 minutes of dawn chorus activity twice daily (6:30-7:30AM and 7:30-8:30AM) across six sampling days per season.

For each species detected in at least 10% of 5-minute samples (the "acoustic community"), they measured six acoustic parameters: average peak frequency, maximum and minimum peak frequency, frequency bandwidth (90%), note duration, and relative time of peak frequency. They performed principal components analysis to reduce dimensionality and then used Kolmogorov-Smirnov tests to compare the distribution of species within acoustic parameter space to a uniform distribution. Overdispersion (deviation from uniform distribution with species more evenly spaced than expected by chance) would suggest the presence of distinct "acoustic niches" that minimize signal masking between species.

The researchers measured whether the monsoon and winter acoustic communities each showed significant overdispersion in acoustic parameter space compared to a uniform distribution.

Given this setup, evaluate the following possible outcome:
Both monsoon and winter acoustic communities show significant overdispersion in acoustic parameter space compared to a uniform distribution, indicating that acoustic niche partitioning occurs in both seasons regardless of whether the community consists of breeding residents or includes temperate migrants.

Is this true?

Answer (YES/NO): YES